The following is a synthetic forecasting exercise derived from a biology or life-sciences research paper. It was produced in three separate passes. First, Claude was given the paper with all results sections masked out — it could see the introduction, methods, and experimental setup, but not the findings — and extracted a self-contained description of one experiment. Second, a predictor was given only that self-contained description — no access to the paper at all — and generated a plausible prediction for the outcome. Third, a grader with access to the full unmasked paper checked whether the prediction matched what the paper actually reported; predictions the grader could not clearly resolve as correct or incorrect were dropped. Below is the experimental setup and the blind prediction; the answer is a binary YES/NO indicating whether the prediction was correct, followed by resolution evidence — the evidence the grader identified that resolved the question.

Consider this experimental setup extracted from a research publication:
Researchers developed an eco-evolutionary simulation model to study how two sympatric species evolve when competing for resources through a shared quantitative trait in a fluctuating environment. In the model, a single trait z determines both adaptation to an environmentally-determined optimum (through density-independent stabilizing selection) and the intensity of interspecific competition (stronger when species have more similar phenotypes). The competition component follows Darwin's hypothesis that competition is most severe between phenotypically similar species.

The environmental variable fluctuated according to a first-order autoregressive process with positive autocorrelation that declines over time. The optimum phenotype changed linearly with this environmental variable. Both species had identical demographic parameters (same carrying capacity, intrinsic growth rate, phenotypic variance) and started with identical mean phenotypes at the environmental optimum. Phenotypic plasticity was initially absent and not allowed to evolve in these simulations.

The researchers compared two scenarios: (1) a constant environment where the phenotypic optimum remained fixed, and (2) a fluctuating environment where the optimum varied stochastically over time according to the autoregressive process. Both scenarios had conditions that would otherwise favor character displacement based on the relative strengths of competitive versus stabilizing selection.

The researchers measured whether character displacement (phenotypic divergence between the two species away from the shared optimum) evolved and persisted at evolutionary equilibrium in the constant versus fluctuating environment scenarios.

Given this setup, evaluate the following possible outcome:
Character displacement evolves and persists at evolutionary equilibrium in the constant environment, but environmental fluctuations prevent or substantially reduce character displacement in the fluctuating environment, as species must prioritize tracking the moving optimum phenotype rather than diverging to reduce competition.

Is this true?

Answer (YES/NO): YES